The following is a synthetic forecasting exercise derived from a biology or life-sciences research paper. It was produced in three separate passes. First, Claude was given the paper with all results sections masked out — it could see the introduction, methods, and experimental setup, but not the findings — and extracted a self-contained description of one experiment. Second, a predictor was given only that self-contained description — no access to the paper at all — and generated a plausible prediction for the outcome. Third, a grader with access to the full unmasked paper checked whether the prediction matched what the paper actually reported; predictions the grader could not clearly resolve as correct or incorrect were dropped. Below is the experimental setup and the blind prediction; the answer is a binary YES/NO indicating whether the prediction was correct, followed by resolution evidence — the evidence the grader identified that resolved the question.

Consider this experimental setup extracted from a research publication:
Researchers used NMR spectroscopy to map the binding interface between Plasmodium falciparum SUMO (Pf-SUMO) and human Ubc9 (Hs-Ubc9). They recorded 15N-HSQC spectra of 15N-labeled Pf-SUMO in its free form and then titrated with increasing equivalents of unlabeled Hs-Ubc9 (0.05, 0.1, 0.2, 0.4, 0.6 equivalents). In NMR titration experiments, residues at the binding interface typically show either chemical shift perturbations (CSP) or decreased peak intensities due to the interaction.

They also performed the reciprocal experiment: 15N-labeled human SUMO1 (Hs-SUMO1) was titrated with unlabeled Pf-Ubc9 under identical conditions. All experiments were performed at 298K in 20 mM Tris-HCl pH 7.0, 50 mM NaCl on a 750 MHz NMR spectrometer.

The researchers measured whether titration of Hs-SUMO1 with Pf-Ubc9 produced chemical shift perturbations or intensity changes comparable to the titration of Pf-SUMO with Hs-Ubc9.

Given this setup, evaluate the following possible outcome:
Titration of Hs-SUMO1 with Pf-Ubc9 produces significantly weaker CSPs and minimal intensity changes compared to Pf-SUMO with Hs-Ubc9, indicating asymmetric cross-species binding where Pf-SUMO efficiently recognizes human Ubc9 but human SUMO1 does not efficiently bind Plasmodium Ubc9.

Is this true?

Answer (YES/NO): YES